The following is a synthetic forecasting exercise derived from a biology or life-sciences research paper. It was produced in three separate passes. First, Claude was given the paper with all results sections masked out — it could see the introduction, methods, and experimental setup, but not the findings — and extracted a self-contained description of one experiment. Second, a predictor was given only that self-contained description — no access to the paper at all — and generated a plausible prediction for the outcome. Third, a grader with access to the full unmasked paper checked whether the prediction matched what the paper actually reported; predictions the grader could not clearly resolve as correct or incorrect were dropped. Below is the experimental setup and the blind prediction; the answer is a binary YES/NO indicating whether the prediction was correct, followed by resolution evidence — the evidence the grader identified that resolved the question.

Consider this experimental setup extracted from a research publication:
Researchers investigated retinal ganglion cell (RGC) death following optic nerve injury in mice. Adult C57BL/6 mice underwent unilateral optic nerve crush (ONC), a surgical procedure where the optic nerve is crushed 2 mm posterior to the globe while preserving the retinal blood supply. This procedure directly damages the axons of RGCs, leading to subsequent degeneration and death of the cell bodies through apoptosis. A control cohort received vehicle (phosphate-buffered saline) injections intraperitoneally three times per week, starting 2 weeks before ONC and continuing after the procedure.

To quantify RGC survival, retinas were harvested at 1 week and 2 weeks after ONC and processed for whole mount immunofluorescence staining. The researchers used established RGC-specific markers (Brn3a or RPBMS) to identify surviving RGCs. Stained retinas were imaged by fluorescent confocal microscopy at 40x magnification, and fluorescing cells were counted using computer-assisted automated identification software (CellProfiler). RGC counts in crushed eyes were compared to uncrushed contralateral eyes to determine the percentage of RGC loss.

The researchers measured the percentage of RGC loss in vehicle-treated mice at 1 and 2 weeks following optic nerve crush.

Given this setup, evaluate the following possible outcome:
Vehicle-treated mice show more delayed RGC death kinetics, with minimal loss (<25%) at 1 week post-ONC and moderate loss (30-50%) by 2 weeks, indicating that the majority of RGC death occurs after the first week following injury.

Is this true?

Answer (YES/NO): NO